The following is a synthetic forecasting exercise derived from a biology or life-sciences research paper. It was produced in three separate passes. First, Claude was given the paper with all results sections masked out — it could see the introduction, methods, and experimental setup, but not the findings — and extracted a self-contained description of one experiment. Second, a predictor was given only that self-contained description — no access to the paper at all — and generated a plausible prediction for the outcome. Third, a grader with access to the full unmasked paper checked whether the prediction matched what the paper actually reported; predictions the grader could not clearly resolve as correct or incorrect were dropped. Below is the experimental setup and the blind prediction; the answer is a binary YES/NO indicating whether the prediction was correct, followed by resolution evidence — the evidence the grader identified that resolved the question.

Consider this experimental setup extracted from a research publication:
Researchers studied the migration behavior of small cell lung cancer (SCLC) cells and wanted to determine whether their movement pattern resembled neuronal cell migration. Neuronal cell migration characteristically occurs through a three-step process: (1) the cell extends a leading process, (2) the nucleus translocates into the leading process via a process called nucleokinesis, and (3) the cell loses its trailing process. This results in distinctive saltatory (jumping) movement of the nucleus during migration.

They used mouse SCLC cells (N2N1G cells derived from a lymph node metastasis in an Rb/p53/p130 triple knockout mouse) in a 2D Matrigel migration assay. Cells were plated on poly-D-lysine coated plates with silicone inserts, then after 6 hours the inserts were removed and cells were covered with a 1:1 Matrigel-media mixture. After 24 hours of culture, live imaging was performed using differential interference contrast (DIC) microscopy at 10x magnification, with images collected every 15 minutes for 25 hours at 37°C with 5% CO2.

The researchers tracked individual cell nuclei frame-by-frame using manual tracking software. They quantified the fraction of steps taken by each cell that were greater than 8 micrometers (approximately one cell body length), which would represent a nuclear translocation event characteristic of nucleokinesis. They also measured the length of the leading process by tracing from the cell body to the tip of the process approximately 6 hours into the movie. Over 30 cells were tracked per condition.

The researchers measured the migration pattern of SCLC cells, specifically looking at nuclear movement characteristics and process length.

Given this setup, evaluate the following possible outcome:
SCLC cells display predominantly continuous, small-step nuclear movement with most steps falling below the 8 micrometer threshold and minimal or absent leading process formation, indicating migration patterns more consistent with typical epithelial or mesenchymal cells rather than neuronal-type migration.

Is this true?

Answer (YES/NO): NO